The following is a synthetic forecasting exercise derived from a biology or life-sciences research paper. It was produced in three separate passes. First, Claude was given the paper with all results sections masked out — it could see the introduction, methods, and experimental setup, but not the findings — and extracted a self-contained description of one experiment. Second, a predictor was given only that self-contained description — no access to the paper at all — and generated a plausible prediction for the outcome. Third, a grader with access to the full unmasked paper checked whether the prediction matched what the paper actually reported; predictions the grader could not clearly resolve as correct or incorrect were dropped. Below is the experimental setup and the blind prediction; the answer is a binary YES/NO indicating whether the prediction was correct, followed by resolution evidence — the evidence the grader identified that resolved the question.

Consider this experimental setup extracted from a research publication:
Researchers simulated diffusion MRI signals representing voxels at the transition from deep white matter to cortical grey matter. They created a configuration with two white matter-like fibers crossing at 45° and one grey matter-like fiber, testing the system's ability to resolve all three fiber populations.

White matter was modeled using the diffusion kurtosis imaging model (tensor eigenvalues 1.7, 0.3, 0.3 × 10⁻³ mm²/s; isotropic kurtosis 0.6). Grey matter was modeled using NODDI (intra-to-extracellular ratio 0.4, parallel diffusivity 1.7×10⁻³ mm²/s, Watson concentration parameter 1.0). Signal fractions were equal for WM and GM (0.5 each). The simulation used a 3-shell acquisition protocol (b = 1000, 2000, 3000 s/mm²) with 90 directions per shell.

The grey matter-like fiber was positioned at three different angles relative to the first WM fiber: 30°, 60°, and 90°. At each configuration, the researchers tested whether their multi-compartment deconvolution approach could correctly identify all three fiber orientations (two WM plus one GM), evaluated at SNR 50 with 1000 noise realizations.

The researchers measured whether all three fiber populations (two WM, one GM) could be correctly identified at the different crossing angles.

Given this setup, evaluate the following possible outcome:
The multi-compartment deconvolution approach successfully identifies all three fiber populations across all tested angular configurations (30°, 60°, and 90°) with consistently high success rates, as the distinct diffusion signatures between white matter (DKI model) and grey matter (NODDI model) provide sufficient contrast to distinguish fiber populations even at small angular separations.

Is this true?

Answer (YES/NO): NO